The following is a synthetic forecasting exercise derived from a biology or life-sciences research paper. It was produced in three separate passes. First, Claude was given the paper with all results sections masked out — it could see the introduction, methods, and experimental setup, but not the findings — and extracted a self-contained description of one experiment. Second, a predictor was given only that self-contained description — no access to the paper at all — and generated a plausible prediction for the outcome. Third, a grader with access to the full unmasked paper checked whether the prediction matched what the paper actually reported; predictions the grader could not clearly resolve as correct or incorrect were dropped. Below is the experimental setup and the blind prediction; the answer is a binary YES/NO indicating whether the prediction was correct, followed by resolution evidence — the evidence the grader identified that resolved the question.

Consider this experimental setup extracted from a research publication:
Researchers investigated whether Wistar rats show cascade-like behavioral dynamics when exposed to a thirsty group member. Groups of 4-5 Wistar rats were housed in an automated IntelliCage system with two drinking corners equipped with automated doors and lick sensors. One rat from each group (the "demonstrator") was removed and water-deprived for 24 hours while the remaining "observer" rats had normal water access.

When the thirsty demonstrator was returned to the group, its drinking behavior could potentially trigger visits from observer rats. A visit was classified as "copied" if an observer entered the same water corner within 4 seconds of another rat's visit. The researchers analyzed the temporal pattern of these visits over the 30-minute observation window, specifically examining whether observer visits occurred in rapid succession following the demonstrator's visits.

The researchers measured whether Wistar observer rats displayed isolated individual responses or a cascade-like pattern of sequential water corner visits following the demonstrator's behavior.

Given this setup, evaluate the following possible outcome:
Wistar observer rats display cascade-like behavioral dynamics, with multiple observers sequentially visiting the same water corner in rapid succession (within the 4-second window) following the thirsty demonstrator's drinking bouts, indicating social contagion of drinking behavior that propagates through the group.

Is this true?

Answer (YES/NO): YES